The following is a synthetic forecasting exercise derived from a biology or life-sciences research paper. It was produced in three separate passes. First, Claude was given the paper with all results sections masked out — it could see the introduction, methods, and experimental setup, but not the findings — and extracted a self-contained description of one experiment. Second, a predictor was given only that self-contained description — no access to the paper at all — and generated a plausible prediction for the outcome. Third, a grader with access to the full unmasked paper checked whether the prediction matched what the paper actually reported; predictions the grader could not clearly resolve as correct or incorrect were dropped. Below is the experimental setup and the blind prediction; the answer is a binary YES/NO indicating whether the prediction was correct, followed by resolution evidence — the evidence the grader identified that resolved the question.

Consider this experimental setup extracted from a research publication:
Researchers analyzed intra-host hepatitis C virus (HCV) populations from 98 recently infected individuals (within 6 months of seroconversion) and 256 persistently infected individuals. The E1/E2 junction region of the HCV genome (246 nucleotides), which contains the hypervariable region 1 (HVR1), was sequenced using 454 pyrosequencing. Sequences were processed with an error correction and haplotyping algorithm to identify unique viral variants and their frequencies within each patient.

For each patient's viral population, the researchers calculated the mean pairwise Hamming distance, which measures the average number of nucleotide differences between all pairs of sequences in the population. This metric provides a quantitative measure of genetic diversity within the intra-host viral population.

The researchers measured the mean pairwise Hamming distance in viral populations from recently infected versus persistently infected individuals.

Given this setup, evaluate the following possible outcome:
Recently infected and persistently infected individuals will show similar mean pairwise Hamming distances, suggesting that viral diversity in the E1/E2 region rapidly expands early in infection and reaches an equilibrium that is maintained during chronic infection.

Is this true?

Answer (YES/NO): NO